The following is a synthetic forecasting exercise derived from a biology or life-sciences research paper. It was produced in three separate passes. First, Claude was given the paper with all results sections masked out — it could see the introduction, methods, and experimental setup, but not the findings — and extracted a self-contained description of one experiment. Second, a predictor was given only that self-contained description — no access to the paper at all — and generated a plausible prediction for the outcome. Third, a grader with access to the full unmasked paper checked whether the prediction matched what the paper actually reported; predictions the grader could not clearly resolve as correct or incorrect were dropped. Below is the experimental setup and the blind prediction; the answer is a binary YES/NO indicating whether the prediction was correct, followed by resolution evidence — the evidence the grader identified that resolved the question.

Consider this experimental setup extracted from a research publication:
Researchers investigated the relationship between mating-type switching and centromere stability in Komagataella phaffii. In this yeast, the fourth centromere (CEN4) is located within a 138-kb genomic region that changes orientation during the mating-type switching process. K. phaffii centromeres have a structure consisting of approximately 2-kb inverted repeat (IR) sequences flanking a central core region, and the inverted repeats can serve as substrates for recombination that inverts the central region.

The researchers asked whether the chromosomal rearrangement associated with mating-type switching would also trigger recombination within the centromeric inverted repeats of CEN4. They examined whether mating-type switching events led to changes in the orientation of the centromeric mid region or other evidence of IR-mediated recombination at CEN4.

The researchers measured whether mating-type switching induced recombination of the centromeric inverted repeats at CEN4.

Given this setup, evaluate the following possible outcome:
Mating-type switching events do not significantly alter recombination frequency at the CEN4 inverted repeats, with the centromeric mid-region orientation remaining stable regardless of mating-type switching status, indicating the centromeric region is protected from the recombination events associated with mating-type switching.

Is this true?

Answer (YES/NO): YES